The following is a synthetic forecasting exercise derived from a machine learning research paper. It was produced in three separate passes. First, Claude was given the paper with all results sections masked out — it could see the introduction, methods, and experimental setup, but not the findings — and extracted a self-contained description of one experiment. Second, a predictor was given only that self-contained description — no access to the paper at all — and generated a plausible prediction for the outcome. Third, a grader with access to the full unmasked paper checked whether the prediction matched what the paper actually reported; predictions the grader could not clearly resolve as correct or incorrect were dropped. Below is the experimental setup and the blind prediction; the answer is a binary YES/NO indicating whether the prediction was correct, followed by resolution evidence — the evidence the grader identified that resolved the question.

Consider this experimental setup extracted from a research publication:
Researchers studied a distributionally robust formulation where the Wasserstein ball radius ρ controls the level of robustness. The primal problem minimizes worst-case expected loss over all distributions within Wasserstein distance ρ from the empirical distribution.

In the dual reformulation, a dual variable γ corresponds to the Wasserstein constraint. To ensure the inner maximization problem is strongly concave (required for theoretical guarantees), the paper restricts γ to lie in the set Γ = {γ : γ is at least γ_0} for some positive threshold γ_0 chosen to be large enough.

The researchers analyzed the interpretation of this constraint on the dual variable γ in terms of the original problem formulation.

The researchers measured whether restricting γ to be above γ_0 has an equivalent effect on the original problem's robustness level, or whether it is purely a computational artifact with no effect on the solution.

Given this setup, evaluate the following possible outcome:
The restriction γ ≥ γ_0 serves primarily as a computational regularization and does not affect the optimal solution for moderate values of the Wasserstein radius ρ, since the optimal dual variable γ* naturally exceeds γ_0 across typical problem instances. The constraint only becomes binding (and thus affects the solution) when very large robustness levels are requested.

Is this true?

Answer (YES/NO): NO